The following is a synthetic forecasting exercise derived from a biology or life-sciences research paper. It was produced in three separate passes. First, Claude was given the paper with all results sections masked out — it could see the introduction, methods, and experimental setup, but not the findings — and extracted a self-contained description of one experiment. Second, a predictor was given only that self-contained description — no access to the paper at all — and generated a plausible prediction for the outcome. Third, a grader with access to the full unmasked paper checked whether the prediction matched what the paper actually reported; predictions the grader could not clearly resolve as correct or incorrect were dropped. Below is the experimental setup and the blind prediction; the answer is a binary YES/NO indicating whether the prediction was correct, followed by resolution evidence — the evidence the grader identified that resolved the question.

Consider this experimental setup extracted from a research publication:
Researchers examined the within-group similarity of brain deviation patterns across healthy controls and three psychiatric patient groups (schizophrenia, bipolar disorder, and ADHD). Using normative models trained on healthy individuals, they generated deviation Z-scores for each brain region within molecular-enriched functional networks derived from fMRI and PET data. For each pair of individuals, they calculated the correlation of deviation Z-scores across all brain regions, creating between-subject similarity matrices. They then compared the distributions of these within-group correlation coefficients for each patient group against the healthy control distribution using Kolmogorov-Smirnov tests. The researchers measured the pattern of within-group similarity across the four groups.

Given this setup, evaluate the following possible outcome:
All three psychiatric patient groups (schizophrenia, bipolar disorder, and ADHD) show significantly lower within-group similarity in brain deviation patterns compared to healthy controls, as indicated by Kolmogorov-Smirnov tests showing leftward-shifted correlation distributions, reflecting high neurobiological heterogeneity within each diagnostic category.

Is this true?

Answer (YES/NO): NO